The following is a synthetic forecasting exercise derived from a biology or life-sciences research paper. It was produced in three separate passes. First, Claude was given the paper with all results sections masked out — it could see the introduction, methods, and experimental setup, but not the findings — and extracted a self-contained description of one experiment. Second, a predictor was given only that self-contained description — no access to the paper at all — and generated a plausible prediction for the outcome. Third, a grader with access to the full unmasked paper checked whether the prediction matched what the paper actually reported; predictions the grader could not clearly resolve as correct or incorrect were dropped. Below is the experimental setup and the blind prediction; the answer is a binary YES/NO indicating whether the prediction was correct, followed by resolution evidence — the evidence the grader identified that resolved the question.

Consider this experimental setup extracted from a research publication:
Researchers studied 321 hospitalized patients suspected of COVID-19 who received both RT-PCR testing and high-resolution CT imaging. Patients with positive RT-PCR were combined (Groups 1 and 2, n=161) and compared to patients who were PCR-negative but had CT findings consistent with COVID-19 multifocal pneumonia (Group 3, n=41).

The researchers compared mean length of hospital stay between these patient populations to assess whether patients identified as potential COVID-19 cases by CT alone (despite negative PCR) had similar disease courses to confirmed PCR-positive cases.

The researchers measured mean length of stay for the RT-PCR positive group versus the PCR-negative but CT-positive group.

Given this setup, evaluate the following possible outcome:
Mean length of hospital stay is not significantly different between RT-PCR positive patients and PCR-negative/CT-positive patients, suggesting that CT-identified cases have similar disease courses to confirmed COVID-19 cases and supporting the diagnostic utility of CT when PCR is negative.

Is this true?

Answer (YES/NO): YES